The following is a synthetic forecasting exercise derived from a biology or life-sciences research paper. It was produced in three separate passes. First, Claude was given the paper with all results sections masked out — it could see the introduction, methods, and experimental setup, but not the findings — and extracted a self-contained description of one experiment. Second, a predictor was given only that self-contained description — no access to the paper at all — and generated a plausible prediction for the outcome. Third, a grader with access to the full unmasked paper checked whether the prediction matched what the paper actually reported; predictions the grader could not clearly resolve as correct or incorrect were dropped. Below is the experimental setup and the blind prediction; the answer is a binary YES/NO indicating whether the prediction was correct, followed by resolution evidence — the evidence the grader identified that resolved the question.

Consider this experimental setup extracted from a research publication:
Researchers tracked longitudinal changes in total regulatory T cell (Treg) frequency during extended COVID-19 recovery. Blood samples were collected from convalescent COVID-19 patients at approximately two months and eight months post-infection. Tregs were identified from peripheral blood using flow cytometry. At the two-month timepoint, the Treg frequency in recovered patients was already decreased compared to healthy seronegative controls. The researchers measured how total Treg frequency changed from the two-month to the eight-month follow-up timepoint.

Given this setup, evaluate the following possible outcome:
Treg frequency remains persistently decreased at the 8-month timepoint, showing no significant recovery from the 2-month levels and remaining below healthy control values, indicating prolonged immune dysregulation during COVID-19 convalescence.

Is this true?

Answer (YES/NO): NO